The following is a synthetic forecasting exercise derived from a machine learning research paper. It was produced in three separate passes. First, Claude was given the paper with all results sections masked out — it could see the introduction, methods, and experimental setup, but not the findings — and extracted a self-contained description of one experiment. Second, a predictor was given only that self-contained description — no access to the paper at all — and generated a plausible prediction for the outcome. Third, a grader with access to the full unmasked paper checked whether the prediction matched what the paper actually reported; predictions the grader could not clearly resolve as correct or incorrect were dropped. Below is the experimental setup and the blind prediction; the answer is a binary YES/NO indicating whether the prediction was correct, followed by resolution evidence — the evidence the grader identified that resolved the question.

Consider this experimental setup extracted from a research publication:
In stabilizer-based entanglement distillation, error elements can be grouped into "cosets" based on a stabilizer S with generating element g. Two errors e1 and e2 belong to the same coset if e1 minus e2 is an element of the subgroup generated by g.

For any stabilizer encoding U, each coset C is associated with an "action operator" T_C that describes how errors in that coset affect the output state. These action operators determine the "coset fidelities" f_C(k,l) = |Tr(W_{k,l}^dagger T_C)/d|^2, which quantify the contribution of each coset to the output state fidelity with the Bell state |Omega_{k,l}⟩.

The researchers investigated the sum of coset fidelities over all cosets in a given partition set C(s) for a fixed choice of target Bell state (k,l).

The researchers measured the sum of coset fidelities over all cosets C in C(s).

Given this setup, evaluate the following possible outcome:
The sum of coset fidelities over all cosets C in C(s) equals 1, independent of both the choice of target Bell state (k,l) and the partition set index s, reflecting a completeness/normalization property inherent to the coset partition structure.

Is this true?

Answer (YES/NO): YES